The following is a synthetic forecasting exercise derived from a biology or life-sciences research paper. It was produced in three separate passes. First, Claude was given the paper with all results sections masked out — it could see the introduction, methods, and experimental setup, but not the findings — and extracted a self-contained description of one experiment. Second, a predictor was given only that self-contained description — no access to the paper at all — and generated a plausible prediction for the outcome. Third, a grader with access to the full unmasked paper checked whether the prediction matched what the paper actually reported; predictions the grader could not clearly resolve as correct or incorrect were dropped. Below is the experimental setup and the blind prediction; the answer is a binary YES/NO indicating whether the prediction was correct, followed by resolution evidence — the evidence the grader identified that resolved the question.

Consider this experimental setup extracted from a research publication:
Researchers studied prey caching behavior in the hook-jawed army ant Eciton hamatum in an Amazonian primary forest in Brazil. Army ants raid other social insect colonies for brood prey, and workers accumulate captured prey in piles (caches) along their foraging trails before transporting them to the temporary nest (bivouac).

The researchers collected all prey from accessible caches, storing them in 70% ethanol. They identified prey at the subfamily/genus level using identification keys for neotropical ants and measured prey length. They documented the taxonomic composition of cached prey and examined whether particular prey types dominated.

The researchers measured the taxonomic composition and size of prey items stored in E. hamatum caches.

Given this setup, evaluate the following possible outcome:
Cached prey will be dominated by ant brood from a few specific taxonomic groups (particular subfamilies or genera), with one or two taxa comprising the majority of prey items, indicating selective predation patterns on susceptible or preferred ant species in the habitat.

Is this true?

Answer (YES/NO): YES